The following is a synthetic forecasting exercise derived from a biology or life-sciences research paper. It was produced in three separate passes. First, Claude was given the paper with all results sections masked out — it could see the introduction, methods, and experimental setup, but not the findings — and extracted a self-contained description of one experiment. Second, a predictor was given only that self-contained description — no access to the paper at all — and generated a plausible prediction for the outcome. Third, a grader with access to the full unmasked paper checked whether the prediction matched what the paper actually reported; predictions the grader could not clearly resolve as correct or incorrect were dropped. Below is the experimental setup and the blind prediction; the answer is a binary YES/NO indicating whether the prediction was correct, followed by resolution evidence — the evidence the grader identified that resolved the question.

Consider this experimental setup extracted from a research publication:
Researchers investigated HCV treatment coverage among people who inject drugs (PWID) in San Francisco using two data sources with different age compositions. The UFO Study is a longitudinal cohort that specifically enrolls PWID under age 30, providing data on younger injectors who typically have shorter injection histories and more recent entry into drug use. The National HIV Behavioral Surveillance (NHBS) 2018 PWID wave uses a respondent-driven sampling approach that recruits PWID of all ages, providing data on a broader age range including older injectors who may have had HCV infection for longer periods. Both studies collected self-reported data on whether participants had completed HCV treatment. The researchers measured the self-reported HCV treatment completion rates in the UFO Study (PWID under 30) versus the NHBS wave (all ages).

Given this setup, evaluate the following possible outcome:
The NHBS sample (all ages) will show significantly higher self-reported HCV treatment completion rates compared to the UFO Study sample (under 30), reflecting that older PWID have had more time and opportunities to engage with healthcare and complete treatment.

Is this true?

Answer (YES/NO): YES